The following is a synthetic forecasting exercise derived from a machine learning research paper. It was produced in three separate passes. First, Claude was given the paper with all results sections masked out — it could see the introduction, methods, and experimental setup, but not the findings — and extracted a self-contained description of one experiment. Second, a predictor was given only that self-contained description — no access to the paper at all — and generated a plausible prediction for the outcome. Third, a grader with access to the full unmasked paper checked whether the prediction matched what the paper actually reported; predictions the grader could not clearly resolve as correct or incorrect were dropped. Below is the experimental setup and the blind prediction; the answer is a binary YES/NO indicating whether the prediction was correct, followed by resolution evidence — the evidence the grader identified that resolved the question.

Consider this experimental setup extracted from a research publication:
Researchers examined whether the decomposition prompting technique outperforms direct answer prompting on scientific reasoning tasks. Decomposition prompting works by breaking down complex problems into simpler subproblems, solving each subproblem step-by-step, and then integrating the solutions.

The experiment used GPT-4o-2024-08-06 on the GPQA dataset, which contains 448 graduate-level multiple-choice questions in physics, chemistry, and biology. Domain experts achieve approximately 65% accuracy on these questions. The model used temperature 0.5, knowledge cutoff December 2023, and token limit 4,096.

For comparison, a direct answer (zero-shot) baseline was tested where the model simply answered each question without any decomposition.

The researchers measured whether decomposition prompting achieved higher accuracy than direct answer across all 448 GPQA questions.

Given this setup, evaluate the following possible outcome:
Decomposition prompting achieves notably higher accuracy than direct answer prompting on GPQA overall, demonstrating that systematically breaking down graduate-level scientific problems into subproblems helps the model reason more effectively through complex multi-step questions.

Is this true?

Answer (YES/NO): NO